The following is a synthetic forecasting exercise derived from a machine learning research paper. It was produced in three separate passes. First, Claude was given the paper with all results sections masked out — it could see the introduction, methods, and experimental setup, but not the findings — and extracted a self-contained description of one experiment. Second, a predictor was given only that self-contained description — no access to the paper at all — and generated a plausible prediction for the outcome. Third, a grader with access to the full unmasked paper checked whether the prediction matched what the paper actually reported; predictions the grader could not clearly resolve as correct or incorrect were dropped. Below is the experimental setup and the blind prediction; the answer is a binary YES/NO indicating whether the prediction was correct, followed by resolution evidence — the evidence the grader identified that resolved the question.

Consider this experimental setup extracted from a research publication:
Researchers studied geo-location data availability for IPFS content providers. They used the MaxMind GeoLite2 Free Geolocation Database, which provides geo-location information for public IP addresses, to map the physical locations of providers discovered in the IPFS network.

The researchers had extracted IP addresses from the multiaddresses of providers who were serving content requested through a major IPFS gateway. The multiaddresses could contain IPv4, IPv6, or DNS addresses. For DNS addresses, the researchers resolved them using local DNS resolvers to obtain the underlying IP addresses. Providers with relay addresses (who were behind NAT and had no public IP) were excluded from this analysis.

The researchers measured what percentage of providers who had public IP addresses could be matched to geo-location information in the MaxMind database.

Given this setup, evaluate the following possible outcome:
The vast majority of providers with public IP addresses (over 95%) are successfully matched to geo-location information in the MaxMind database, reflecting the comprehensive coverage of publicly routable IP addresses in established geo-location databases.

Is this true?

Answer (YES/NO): NO